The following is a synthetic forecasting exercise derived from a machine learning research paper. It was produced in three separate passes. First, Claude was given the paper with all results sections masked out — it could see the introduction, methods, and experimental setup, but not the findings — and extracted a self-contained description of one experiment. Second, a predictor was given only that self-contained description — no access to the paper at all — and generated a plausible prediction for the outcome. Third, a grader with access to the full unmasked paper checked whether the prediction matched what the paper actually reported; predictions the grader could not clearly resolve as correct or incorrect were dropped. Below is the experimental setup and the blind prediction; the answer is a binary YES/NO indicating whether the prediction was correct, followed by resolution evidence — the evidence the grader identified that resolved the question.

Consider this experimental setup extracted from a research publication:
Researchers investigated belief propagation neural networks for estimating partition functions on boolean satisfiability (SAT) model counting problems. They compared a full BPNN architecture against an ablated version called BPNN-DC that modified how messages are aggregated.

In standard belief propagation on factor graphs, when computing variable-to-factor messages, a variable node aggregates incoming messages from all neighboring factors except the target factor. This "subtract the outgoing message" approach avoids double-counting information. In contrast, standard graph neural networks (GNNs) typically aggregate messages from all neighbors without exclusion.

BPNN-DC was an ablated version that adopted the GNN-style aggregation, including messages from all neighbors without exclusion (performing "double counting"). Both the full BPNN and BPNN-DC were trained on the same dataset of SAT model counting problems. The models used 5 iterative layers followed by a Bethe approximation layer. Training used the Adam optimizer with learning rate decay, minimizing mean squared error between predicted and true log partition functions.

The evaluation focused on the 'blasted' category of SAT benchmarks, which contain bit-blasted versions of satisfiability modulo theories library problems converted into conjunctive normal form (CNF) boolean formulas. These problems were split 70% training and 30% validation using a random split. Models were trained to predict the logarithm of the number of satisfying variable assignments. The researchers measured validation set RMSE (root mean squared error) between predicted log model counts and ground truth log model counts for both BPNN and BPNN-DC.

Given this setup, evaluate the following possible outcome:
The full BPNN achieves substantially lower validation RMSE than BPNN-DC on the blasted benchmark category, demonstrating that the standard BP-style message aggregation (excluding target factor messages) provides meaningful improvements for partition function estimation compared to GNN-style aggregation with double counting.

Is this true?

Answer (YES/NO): YES